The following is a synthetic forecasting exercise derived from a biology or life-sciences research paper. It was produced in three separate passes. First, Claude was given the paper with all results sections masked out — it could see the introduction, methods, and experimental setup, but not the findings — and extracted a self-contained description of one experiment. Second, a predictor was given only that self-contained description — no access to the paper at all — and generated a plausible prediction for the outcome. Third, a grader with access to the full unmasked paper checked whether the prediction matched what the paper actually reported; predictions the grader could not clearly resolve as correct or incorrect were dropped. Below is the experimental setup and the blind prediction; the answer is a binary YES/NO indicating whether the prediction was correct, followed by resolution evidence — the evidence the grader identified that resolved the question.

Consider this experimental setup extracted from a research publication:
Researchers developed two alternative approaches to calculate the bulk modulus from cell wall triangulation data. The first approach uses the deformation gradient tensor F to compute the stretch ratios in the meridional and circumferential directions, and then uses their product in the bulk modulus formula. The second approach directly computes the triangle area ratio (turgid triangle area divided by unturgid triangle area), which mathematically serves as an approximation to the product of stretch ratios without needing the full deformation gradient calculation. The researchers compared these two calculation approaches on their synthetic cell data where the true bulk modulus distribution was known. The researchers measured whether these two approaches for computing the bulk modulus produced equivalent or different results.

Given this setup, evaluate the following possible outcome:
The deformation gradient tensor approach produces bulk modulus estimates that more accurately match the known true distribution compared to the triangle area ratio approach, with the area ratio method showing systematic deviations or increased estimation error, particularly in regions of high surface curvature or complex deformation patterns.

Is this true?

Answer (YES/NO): NO